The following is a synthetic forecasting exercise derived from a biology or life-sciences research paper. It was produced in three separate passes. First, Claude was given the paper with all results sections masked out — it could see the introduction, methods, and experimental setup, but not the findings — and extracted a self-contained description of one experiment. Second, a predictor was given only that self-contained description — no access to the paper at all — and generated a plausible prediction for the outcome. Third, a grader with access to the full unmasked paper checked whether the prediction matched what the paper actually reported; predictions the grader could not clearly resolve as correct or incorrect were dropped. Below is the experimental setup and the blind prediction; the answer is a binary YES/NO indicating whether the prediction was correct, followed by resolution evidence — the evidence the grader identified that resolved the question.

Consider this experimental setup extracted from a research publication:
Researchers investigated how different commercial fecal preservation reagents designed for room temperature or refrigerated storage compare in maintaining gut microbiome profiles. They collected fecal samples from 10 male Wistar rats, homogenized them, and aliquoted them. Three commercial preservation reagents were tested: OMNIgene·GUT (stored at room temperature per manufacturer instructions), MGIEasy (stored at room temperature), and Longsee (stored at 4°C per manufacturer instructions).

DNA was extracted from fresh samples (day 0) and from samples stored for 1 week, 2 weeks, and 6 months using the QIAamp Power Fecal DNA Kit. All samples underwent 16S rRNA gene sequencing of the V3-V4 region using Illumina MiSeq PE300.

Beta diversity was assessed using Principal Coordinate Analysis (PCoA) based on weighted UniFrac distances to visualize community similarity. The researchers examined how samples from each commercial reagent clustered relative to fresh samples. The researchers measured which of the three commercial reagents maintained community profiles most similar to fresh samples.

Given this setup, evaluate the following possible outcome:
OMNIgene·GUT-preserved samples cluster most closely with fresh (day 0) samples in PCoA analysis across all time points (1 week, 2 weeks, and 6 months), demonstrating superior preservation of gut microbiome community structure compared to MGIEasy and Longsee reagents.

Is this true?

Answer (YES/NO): NO